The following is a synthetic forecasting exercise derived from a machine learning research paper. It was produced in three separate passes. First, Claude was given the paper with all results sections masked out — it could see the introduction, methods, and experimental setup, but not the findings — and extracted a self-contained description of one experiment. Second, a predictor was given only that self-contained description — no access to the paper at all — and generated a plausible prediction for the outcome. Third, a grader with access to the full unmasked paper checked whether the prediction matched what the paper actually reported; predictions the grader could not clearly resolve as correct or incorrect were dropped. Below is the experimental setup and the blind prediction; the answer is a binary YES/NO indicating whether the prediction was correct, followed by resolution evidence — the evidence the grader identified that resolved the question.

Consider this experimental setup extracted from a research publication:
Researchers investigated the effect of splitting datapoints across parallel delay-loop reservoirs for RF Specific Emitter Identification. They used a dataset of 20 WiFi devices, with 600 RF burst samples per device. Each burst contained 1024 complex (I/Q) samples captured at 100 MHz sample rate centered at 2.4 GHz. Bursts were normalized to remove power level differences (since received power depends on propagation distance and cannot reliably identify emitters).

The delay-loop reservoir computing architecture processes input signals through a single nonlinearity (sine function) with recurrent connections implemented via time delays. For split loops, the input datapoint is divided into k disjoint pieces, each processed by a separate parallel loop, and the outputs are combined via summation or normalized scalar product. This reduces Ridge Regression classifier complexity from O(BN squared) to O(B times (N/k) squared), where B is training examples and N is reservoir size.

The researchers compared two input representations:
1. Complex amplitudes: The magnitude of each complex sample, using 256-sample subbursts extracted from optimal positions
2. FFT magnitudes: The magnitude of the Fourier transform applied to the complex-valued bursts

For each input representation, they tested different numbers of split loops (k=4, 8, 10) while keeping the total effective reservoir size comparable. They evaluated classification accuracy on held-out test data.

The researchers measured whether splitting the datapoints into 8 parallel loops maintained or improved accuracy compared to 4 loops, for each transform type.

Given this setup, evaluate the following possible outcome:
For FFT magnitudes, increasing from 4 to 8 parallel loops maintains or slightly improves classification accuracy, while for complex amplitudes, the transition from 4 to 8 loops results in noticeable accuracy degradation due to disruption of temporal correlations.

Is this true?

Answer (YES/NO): YES